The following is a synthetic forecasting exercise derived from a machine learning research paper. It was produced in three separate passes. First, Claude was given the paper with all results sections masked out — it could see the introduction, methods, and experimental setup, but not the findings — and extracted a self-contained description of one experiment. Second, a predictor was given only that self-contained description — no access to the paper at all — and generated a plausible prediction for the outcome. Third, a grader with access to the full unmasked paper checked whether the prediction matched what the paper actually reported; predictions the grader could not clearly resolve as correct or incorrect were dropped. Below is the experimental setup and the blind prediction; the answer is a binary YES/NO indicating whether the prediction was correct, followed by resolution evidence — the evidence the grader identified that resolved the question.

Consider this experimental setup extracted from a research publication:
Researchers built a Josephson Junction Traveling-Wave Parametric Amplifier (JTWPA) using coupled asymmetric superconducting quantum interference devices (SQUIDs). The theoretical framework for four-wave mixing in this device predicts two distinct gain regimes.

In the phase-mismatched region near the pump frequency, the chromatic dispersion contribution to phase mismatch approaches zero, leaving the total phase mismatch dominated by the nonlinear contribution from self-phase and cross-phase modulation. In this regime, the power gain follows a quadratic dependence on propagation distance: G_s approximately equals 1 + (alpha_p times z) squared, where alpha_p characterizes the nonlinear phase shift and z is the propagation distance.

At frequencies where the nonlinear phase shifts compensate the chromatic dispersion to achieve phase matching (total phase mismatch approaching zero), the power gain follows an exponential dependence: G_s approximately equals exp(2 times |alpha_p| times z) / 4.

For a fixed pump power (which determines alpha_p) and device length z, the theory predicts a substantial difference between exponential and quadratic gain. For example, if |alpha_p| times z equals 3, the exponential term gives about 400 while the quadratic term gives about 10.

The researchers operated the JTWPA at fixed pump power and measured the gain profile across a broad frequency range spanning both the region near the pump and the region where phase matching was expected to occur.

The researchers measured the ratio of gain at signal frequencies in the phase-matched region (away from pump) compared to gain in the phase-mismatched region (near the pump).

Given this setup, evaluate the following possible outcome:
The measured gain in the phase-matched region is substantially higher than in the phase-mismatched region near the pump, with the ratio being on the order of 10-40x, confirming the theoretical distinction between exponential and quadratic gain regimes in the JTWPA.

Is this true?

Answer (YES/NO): YES